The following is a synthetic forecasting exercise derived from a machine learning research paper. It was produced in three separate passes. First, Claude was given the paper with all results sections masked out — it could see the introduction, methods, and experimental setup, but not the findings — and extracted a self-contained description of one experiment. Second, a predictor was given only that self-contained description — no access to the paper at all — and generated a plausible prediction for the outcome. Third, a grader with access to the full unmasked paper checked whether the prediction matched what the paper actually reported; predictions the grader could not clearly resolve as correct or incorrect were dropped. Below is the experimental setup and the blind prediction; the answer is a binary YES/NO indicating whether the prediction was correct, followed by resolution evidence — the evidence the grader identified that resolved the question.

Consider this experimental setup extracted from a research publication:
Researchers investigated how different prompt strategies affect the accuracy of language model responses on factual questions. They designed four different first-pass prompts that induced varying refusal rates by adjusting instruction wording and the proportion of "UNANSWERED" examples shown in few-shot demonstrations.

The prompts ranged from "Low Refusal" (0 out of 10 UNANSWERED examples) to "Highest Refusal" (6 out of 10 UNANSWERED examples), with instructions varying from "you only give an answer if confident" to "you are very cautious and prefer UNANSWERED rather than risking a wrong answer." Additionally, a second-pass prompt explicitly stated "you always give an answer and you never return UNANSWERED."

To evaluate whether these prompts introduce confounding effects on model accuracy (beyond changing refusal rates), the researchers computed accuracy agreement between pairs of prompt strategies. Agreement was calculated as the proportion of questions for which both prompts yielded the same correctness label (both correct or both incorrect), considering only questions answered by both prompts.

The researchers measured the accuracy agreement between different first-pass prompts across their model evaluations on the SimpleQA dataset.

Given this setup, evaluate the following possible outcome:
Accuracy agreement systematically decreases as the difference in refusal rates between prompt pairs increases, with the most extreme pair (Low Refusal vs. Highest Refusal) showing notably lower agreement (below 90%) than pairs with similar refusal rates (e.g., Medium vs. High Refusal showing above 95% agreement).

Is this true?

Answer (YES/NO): NO